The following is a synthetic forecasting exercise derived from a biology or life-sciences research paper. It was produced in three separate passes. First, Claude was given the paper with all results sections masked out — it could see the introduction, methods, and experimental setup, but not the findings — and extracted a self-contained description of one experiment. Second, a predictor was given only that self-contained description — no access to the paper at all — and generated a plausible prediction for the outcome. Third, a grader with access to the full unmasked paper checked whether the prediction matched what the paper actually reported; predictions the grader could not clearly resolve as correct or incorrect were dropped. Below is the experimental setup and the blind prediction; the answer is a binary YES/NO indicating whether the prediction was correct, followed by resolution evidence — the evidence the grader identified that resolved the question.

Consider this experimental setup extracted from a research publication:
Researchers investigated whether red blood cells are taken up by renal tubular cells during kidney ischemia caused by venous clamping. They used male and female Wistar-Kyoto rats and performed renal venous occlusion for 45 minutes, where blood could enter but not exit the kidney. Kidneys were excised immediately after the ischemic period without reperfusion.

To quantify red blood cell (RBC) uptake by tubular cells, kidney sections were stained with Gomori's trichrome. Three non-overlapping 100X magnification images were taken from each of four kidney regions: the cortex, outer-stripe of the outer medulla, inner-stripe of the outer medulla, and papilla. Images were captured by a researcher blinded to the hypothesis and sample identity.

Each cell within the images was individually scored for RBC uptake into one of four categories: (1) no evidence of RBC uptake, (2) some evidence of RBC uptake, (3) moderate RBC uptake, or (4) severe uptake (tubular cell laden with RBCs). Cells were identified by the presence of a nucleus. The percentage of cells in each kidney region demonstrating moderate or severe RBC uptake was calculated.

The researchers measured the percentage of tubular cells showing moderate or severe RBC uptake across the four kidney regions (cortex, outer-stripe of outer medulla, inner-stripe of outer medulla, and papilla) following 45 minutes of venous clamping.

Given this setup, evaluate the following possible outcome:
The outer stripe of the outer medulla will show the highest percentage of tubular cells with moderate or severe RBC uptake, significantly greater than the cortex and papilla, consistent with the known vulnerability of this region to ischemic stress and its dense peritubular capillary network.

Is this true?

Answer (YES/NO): NO